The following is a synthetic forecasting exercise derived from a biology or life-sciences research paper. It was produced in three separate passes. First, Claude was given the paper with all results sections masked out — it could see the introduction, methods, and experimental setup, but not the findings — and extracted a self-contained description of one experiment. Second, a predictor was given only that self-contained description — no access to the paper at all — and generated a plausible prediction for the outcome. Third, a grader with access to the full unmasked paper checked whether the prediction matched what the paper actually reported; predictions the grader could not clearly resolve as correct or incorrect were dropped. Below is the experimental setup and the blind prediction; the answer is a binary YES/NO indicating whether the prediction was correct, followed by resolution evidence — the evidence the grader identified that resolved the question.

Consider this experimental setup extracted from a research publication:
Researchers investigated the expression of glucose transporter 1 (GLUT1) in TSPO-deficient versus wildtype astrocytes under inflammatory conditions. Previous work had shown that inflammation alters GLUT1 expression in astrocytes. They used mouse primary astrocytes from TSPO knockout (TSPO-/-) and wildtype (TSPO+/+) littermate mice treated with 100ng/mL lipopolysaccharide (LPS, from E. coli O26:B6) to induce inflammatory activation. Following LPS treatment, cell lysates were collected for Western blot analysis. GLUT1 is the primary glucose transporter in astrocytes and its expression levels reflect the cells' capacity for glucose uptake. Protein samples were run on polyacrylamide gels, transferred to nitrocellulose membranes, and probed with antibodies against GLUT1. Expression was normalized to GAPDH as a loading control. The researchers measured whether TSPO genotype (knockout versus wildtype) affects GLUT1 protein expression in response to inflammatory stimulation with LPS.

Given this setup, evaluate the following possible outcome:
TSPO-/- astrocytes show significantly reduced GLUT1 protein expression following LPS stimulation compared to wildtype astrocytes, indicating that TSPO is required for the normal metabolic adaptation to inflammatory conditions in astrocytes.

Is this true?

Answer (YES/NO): NO